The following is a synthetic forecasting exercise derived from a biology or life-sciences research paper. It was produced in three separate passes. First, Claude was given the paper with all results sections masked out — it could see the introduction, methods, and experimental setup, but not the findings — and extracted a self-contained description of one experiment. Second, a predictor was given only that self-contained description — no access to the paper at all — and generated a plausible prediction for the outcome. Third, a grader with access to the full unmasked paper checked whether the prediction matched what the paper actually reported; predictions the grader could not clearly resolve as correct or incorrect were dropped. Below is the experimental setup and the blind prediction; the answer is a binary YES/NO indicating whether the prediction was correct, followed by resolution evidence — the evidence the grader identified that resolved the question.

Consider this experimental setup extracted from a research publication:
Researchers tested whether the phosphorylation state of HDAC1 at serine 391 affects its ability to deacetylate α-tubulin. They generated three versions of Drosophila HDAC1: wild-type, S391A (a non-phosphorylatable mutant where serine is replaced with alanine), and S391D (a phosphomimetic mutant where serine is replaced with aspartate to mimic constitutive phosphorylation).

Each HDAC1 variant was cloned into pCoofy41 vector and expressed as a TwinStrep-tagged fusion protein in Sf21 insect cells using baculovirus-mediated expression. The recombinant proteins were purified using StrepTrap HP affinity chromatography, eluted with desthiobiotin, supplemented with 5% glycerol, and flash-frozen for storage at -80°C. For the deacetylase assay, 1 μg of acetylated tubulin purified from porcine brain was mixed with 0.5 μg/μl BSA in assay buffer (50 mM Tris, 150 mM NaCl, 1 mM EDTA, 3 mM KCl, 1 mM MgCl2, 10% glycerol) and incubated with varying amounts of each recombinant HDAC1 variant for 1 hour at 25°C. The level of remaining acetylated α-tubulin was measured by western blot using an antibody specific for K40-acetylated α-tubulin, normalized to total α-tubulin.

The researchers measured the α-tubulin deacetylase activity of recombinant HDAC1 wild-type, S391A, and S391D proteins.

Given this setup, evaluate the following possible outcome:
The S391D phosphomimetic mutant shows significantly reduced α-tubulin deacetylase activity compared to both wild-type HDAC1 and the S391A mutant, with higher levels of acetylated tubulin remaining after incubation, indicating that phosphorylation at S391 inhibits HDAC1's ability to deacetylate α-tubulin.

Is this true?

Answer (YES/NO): YES